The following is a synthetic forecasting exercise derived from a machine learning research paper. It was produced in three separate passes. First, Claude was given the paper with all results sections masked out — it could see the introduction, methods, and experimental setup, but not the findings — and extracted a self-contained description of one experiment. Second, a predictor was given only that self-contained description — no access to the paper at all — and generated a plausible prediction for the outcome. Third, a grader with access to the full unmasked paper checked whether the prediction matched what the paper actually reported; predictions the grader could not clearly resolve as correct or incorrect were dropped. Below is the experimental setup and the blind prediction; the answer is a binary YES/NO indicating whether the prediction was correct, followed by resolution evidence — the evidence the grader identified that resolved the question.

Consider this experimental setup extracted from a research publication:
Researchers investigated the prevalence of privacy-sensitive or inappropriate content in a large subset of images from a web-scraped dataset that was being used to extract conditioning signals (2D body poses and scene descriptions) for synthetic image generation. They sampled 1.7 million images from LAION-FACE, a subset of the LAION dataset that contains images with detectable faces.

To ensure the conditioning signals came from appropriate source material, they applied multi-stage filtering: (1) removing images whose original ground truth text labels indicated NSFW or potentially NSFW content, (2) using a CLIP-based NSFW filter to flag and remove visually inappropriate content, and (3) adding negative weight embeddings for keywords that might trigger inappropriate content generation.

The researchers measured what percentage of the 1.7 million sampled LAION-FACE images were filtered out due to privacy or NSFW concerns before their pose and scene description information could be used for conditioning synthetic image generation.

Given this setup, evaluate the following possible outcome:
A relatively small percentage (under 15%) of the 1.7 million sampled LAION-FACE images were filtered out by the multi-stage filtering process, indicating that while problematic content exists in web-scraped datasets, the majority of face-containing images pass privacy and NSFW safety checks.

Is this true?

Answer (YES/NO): NO